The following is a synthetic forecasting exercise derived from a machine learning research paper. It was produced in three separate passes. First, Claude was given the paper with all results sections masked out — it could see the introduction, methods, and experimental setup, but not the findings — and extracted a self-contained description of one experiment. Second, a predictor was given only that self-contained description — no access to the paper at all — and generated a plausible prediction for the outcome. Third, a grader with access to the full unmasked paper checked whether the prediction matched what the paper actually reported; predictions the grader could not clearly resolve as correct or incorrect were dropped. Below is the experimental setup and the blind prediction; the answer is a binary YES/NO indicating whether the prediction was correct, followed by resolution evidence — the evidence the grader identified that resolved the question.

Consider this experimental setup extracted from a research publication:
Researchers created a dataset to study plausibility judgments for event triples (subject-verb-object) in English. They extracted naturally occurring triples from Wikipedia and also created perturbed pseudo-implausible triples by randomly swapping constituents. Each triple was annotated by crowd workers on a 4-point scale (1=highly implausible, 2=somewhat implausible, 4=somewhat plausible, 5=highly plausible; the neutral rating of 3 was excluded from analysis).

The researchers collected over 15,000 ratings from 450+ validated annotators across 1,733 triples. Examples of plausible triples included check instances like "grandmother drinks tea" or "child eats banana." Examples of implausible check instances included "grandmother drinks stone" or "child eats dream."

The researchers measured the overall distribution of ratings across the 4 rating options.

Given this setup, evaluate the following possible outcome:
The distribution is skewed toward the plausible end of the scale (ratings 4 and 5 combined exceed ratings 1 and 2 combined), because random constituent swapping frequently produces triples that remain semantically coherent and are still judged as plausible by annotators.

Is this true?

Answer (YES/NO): YES